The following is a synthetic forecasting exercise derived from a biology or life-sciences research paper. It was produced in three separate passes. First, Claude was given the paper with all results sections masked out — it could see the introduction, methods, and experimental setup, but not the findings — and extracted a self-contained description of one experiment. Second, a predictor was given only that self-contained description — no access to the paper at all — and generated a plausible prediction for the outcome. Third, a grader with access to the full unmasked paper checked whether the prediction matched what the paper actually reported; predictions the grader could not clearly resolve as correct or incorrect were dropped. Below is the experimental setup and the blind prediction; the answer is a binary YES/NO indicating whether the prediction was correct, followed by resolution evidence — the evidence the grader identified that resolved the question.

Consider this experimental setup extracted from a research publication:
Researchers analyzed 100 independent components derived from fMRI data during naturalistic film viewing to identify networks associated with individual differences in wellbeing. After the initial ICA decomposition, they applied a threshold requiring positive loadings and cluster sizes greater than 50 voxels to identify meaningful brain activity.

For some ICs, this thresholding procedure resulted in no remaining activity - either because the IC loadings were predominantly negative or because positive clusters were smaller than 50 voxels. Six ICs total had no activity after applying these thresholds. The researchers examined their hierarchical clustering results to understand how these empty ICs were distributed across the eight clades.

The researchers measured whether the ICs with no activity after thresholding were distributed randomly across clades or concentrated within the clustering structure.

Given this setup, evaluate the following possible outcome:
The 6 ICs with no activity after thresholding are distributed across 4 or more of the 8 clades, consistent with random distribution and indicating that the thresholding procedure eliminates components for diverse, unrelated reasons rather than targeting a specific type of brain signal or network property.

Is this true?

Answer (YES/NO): NO